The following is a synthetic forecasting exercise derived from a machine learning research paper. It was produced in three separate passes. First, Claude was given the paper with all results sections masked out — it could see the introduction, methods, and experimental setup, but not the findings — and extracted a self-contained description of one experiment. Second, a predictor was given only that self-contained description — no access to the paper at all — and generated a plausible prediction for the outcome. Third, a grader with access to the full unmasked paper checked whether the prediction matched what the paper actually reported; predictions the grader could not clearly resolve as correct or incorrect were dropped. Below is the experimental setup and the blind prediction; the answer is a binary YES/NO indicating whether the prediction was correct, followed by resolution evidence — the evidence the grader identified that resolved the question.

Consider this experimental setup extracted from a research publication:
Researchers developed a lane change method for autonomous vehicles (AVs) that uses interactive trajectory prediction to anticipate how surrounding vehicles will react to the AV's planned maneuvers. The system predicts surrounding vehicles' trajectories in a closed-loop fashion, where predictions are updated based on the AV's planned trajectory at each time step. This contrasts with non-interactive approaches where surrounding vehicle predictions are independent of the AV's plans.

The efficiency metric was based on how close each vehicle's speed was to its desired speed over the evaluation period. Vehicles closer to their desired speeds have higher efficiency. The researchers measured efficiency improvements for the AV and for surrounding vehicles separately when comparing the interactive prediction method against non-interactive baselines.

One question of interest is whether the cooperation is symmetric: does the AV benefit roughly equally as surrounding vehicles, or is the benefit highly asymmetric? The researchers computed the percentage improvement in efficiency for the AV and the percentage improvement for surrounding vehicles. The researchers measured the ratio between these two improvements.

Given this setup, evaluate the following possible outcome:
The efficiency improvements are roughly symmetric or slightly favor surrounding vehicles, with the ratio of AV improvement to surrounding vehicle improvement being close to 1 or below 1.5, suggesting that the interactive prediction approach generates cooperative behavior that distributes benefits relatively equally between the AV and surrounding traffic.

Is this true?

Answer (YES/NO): NO